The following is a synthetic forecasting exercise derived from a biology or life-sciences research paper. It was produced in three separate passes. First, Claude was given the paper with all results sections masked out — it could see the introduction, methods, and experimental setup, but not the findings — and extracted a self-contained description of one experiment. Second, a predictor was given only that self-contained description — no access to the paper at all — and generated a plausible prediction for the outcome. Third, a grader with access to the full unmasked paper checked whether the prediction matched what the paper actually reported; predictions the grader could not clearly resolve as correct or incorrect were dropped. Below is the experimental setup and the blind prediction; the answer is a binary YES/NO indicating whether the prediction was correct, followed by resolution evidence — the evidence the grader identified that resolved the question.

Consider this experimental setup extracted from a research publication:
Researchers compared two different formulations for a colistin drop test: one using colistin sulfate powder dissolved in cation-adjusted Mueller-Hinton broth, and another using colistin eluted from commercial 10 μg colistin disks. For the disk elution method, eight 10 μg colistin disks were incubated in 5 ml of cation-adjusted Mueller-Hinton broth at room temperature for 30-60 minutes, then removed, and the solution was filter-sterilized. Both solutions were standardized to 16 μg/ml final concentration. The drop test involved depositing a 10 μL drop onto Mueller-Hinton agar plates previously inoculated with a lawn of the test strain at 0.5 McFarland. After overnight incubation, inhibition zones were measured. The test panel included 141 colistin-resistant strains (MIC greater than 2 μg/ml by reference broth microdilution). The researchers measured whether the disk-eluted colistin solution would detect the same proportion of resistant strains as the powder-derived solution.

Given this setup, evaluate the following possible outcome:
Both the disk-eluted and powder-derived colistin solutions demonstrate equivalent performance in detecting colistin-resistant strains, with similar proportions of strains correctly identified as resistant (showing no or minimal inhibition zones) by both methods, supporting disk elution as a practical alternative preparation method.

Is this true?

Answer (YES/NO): YES